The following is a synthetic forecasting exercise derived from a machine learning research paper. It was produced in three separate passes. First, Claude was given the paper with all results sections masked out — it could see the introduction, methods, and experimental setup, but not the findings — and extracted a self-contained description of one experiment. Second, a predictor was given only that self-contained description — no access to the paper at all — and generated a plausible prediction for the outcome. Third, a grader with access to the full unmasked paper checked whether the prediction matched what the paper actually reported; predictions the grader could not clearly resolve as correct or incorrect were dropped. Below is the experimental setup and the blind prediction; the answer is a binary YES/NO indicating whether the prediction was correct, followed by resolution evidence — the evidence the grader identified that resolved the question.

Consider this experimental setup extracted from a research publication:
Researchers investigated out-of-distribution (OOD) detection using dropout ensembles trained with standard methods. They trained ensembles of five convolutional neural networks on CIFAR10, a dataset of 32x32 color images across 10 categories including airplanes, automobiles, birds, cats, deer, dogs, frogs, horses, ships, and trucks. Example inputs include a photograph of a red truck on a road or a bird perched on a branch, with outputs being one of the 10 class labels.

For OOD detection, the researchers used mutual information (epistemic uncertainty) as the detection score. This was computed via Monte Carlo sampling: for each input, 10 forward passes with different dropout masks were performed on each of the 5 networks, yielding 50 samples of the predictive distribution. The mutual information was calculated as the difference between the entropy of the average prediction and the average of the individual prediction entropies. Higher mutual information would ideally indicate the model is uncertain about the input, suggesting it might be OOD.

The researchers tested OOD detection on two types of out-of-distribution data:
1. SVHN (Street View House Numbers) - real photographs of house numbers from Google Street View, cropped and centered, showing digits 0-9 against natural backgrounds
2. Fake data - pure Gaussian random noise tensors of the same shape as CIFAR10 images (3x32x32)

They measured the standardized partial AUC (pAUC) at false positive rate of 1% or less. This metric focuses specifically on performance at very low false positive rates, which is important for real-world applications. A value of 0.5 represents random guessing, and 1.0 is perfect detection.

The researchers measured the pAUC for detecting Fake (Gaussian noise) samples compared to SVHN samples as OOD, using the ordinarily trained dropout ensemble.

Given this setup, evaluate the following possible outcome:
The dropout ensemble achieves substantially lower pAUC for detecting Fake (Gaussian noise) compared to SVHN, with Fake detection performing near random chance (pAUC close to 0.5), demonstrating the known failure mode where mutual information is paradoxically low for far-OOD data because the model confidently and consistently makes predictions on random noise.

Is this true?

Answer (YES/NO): NO